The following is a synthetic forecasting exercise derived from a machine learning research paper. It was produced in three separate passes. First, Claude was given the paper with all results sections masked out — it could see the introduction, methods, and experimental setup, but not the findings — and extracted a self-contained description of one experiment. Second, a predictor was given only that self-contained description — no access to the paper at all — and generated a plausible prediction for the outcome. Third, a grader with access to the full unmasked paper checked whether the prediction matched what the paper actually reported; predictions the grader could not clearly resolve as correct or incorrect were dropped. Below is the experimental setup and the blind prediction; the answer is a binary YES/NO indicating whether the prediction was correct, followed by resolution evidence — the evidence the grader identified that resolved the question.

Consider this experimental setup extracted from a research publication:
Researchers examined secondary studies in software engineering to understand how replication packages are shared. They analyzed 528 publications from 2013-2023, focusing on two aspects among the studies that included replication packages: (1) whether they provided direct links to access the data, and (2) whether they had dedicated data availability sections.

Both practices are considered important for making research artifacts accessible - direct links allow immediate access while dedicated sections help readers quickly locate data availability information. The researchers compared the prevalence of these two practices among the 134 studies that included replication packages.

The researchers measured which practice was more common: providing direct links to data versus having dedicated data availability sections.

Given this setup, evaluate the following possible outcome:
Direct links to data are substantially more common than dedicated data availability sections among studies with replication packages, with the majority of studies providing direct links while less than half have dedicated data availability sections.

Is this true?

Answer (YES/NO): YES